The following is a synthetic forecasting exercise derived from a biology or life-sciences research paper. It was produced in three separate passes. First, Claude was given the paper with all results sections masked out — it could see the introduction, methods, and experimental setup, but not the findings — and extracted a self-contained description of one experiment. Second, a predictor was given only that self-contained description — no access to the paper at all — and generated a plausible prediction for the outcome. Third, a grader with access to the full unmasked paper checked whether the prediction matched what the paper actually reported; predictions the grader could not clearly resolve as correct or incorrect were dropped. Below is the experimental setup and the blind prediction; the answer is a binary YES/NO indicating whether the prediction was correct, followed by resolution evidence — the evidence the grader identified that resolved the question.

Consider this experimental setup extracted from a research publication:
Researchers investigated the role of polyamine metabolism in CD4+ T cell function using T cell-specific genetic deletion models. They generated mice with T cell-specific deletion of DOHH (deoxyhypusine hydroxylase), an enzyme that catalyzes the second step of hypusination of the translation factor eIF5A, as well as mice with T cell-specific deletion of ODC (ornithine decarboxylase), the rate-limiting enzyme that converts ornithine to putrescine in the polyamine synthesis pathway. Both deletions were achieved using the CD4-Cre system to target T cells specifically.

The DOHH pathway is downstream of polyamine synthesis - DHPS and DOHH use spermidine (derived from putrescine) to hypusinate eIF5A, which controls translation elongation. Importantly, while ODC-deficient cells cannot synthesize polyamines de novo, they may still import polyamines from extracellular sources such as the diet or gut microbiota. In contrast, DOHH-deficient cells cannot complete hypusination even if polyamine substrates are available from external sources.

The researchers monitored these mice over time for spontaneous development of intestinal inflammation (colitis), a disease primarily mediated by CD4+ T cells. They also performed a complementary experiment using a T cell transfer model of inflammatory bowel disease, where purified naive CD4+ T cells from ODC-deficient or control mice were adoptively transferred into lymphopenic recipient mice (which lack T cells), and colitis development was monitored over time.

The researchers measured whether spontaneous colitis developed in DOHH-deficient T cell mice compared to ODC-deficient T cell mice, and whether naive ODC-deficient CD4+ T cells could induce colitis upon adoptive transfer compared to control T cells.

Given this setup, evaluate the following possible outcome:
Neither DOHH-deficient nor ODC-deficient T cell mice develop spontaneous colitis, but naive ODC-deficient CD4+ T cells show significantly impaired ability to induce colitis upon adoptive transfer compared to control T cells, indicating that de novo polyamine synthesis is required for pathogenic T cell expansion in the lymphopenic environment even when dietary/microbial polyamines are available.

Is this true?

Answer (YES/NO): NO